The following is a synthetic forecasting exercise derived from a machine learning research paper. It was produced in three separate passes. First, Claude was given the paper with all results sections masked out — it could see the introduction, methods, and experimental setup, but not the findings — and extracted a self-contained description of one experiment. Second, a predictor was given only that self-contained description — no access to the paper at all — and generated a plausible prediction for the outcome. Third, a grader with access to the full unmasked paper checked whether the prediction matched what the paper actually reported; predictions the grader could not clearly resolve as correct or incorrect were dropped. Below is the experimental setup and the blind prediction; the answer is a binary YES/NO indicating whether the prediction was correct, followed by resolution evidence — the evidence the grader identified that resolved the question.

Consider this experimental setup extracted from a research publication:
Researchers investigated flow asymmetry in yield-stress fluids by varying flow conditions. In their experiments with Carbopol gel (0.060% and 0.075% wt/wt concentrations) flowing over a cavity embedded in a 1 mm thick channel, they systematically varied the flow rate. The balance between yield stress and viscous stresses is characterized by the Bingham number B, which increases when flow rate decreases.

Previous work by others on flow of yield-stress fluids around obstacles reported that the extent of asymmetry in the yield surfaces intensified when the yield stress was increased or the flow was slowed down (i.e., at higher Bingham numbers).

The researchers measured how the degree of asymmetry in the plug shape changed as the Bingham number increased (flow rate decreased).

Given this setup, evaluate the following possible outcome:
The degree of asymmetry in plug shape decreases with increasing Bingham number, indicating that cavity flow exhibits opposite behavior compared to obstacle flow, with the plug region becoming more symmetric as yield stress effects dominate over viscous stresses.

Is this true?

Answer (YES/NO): YES